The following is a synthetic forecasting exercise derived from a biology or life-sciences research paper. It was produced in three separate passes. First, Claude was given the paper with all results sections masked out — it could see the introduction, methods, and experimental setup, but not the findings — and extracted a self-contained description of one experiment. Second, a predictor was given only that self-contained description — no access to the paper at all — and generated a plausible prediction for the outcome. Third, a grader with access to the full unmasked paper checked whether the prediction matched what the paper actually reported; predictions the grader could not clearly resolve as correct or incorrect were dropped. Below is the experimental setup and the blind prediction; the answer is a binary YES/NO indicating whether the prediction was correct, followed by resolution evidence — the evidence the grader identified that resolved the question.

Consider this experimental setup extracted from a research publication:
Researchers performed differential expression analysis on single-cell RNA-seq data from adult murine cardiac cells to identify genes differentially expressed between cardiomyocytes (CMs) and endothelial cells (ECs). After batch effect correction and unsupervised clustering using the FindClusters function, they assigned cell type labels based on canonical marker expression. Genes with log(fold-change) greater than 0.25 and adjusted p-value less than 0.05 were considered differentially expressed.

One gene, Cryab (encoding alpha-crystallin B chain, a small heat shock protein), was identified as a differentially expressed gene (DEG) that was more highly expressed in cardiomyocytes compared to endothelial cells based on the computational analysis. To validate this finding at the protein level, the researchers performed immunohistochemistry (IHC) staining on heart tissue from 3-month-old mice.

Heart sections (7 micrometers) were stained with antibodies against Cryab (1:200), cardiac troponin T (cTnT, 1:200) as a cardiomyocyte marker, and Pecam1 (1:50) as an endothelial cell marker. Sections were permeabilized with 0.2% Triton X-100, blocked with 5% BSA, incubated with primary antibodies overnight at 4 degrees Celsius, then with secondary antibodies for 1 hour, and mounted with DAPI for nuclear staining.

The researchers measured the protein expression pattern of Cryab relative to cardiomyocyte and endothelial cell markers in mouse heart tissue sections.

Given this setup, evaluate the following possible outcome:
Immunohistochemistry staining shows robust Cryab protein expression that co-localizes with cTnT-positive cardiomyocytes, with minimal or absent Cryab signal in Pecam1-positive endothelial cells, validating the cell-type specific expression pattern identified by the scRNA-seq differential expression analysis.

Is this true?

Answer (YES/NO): YES